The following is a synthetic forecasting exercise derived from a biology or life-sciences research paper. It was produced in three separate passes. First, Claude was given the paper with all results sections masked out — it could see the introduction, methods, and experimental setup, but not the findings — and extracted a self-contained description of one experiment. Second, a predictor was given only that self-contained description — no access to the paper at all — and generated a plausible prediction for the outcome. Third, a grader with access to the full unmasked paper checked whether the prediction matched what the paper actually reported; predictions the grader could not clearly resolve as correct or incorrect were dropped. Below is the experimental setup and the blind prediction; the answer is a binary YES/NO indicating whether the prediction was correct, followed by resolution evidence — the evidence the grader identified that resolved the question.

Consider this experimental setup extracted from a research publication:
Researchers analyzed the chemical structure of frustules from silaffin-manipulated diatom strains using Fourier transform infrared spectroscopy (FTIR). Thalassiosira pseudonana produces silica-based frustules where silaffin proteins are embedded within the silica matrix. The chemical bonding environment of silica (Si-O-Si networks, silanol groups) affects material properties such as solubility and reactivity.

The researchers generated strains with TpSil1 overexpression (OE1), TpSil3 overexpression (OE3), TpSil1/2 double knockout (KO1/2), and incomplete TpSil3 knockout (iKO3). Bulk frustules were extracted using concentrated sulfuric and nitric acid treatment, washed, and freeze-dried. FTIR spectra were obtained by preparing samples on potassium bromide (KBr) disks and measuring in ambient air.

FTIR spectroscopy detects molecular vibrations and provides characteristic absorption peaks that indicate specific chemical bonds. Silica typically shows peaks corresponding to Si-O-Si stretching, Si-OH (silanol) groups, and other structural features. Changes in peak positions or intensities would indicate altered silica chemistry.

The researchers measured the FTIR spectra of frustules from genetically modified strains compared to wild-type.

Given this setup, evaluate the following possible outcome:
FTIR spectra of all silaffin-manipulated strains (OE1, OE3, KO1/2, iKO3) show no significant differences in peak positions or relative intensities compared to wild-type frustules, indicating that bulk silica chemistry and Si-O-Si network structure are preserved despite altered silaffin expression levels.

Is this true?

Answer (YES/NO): NO